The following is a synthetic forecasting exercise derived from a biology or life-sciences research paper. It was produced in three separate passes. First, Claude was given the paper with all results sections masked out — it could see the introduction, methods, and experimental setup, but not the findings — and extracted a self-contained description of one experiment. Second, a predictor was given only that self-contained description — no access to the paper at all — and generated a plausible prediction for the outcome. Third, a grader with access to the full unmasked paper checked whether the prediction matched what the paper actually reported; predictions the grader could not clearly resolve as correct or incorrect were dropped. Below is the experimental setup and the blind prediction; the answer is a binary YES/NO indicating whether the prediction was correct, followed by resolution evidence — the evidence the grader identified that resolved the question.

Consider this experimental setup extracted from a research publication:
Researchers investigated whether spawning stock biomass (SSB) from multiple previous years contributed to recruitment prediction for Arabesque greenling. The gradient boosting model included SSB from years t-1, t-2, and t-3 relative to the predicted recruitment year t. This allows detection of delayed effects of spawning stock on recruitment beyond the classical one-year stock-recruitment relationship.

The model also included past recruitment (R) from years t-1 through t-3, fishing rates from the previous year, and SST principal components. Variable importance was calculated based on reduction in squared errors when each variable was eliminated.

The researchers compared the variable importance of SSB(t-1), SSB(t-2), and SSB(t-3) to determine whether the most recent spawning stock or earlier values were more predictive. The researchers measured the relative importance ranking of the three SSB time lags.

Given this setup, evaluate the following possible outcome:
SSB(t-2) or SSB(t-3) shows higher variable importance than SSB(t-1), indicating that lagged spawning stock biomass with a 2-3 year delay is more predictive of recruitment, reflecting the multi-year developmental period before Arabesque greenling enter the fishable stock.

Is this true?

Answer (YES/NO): NO